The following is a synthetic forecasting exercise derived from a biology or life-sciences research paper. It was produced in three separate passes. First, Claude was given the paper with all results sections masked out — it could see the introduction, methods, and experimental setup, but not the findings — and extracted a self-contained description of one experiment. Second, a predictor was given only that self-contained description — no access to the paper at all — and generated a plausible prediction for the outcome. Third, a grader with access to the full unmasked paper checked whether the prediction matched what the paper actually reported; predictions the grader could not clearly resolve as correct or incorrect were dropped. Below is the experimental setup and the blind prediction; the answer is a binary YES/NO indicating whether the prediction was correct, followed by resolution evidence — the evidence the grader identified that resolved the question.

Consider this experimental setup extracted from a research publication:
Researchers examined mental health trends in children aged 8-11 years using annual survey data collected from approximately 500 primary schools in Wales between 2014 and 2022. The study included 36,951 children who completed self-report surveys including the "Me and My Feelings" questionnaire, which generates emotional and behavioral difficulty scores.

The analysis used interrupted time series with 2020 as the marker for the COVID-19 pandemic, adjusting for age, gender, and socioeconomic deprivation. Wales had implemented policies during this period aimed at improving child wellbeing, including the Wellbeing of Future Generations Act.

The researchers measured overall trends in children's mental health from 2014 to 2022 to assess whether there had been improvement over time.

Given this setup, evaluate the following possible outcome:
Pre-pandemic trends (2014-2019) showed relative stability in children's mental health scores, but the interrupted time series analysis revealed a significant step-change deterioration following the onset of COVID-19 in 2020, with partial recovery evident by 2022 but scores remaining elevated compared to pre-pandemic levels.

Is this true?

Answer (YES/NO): NO